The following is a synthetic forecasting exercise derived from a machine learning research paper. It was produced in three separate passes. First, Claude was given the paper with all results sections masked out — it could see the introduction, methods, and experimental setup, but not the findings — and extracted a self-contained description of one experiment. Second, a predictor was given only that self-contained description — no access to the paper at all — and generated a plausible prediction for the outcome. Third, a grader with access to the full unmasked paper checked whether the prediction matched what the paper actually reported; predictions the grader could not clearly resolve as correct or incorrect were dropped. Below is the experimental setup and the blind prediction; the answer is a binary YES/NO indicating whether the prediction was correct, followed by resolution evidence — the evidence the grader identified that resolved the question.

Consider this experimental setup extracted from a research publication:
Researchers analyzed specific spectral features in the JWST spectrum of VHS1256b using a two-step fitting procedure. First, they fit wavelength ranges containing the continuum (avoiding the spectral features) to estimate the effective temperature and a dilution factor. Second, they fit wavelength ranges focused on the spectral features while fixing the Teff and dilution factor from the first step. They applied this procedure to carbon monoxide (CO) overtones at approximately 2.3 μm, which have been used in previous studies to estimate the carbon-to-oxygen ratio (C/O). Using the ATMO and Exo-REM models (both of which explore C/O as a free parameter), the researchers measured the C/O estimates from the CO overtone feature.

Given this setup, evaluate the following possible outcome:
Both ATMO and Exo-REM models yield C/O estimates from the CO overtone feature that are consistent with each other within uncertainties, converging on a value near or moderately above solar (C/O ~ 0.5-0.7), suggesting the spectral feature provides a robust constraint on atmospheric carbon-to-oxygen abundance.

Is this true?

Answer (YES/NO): NO